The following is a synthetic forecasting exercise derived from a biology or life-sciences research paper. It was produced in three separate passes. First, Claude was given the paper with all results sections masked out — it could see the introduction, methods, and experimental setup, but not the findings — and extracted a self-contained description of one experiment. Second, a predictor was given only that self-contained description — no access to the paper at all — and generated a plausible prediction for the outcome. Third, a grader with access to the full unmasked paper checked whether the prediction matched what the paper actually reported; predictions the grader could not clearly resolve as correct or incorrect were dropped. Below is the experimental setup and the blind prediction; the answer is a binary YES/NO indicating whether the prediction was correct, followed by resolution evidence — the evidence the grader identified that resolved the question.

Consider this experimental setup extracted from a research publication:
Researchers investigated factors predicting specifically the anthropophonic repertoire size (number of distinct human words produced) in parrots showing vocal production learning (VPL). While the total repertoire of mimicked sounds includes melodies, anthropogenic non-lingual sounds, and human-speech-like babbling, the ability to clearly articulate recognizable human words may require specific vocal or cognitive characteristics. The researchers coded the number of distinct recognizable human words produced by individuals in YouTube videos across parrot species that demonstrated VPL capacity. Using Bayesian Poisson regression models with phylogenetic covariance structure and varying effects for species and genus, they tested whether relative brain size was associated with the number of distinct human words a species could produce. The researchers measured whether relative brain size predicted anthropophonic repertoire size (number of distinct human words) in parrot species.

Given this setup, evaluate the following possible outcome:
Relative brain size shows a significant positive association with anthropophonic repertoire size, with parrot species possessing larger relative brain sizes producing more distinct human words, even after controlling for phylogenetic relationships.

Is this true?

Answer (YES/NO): NO